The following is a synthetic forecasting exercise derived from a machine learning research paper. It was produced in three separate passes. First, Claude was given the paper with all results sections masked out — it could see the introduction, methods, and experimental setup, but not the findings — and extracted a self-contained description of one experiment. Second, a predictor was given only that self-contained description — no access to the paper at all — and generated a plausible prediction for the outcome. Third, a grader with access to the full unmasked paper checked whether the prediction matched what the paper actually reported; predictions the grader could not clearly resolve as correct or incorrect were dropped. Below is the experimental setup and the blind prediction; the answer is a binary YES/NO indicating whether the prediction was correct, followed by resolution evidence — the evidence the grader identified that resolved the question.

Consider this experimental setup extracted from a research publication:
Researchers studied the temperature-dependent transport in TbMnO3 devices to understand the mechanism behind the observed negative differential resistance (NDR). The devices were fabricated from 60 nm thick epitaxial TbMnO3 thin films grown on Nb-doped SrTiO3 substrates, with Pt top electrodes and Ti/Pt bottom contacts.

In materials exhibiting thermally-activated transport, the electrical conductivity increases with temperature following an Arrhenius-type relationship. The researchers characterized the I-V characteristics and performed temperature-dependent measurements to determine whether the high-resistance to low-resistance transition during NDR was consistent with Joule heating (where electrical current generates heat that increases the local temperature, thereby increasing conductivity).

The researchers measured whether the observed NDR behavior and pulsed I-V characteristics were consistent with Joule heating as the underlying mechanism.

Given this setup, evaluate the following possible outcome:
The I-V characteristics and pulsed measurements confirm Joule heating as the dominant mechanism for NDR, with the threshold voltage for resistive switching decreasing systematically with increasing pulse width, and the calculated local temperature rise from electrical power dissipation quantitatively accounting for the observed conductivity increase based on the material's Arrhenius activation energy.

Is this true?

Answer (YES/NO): NO